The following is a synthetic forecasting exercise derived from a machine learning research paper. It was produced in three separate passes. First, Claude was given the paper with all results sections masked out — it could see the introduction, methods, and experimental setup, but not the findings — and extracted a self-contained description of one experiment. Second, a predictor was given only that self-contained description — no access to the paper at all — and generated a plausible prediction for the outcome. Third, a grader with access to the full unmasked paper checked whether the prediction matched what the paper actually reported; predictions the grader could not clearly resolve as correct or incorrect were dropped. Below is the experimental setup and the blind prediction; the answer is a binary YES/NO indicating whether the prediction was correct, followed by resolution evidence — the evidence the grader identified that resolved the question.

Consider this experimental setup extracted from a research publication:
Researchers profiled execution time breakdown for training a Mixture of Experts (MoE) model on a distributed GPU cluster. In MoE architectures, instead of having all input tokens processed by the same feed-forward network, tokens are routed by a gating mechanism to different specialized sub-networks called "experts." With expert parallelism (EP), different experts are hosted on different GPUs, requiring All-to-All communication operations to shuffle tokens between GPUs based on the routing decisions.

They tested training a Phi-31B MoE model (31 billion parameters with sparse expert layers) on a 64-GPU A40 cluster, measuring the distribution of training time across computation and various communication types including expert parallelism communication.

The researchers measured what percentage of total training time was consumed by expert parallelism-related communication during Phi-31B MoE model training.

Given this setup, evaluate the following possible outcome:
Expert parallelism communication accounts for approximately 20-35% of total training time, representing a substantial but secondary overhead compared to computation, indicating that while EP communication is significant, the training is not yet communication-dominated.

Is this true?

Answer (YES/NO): YES